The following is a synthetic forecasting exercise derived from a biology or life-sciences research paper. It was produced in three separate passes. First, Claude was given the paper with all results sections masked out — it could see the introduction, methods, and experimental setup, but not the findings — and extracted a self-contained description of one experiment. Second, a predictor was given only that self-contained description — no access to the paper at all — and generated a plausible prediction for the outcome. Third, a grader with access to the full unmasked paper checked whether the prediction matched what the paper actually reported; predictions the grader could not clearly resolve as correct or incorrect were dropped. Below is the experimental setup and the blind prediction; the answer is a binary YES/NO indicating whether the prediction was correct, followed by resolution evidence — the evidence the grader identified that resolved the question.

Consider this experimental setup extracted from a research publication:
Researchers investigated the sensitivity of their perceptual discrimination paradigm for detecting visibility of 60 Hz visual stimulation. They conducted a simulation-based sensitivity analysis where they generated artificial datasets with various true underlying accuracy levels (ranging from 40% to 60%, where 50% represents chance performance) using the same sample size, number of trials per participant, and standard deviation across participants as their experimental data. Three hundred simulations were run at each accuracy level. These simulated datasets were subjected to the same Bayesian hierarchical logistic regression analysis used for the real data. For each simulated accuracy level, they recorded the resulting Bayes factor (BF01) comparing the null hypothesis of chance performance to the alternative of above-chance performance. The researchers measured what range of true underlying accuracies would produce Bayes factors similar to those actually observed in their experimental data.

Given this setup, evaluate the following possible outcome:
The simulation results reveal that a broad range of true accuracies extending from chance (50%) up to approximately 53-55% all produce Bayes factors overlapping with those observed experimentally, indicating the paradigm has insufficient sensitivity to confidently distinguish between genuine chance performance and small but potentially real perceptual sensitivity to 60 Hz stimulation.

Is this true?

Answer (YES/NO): NO